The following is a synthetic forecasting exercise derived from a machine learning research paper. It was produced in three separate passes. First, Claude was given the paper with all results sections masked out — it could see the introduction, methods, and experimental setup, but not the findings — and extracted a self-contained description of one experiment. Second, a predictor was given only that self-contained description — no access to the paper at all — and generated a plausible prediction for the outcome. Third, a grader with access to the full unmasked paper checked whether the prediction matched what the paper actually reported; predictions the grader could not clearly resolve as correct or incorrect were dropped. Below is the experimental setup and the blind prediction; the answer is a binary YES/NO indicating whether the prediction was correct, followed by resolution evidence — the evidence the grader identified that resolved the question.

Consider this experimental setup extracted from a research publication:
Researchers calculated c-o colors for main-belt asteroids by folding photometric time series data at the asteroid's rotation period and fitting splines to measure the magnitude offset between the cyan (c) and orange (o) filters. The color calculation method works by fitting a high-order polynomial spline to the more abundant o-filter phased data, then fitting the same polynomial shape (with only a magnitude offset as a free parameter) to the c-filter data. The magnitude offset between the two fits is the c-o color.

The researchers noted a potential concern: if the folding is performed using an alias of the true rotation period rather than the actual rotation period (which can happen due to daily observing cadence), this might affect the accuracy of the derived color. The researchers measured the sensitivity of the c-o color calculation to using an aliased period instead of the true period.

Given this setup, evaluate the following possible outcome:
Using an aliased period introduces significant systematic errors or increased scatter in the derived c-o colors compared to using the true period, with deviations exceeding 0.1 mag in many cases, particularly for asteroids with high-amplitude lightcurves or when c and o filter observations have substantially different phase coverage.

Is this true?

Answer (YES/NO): NO